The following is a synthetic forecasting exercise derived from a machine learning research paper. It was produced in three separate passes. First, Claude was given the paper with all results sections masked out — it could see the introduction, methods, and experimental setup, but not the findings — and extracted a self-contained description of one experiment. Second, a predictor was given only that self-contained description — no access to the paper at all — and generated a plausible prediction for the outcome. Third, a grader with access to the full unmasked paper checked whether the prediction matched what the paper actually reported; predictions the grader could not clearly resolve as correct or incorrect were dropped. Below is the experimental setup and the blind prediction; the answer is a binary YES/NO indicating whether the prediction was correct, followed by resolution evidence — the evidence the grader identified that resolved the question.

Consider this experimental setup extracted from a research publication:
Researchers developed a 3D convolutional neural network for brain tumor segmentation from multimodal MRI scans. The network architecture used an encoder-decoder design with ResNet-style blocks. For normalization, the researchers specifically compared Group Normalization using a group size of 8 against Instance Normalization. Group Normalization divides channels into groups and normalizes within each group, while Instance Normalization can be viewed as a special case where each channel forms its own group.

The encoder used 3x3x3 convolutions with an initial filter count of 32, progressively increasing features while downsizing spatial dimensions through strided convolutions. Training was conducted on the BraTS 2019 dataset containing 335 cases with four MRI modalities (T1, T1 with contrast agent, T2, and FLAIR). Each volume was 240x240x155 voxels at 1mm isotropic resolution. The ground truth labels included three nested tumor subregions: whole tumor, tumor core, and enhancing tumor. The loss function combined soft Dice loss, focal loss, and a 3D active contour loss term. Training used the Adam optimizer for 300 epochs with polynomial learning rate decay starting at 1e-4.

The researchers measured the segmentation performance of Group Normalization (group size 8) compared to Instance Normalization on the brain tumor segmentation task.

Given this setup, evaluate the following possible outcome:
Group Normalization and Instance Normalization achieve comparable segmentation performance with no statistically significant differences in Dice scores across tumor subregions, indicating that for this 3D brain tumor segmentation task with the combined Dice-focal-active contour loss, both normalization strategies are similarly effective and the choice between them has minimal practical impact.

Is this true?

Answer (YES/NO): YES